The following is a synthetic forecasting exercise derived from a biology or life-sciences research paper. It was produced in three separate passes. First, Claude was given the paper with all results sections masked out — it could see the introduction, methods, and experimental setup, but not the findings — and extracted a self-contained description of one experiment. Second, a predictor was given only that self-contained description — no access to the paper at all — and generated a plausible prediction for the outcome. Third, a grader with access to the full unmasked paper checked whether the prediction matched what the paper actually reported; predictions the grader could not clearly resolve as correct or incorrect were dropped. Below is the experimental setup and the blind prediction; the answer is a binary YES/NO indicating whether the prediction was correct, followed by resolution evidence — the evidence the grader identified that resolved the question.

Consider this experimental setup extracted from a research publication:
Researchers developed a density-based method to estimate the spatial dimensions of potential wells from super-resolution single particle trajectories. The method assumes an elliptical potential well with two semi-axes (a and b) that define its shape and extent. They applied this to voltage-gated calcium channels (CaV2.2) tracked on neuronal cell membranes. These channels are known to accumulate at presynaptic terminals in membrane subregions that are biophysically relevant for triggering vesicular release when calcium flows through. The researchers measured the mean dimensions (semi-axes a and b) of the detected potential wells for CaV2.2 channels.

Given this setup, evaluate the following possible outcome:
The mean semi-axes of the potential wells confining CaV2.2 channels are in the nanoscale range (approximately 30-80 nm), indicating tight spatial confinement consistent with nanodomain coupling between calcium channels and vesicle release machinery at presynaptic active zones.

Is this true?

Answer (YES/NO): NO